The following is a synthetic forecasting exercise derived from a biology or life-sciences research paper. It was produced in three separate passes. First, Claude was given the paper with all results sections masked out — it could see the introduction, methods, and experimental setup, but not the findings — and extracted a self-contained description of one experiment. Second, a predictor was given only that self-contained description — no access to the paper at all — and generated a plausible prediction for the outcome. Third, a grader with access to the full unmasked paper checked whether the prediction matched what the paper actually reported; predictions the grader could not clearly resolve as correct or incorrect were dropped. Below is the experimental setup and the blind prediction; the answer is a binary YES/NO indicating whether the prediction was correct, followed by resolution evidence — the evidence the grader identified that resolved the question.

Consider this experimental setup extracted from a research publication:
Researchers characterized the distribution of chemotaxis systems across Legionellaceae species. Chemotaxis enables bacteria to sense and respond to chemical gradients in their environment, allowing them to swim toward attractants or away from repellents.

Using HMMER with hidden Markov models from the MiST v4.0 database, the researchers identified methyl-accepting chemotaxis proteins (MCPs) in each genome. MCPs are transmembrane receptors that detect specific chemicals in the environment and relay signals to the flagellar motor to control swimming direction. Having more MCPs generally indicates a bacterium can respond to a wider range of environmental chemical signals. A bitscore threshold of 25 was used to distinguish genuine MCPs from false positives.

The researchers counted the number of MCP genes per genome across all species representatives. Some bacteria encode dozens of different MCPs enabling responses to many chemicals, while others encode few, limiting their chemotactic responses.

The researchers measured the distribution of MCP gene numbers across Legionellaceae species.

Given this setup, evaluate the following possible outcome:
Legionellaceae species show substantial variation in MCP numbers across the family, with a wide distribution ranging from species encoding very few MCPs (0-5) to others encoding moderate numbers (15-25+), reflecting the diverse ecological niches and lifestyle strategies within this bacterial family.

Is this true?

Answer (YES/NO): NO